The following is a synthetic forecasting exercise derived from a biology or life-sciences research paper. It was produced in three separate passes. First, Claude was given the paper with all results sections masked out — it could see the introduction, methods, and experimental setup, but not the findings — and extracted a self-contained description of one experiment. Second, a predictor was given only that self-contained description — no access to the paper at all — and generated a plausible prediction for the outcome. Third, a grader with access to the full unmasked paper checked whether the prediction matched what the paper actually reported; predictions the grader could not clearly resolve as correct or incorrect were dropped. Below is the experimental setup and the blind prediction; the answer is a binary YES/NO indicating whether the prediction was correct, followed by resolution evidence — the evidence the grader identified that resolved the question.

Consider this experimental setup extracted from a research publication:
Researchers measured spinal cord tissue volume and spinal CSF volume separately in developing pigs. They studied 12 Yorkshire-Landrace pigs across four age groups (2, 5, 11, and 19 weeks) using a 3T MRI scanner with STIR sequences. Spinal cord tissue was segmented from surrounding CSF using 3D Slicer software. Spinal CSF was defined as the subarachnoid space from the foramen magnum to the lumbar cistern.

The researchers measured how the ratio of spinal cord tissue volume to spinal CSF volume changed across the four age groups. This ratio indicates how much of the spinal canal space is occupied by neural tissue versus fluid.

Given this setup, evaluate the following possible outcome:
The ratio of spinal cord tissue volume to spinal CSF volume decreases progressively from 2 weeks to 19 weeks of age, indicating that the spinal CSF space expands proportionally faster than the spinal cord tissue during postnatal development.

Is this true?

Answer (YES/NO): NO